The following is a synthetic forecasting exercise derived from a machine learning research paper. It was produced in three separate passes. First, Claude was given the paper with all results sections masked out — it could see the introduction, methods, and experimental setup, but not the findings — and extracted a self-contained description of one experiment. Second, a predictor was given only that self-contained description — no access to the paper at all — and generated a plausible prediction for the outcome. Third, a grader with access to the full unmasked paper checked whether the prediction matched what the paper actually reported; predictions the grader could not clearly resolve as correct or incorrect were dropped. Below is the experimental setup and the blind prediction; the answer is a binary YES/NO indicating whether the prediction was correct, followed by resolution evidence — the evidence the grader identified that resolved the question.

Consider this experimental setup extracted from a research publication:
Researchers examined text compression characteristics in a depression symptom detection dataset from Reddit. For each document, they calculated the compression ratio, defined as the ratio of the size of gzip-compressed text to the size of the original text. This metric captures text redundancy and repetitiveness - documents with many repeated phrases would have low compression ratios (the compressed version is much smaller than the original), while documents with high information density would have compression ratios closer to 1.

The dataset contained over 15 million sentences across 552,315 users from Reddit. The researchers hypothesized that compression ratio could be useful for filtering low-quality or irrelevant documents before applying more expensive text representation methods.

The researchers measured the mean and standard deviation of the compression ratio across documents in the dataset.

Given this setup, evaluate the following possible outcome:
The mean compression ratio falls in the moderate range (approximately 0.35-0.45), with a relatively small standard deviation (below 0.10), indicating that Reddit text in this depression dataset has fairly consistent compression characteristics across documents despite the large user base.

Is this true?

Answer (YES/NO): NO